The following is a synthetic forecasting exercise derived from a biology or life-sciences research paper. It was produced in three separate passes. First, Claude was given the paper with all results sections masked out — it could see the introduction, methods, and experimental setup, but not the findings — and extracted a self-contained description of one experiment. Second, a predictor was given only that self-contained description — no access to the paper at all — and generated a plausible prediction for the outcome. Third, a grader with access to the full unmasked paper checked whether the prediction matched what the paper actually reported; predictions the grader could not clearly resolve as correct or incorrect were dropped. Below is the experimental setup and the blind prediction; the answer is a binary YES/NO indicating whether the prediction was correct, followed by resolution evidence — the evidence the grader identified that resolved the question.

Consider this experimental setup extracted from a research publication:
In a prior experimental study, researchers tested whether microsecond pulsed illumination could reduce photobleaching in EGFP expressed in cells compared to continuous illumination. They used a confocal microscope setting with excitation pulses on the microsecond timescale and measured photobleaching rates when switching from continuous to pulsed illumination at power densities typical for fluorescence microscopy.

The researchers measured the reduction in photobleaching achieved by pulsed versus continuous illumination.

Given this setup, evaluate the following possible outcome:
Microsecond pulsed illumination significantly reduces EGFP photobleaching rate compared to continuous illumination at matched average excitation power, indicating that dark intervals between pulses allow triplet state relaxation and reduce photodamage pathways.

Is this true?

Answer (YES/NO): YES